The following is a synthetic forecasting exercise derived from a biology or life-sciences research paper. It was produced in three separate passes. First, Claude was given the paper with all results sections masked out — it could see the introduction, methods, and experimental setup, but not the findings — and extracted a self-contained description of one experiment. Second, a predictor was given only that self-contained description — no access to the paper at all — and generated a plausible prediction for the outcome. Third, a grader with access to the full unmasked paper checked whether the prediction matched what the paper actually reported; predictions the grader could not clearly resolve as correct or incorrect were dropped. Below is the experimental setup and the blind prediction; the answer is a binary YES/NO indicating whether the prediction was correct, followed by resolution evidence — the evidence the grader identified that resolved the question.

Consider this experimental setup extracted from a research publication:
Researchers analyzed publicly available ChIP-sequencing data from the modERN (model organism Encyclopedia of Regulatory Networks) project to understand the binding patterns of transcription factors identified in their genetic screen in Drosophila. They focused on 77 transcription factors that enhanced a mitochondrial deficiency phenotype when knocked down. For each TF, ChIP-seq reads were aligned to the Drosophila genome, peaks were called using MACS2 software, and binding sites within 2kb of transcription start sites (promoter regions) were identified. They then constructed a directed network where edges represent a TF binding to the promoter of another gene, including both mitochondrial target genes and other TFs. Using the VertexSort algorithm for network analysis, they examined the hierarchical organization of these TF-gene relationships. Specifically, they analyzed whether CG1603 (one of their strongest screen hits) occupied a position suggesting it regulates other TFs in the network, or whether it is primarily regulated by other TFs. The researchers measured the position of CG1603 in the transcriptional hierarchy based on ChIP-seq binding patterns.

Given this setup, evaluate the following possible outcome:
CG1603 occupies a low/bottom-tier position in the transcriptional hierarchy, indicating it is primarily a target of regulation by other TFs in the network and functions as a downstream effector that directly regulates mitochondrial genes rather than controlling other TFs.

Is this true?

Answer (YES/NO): NO